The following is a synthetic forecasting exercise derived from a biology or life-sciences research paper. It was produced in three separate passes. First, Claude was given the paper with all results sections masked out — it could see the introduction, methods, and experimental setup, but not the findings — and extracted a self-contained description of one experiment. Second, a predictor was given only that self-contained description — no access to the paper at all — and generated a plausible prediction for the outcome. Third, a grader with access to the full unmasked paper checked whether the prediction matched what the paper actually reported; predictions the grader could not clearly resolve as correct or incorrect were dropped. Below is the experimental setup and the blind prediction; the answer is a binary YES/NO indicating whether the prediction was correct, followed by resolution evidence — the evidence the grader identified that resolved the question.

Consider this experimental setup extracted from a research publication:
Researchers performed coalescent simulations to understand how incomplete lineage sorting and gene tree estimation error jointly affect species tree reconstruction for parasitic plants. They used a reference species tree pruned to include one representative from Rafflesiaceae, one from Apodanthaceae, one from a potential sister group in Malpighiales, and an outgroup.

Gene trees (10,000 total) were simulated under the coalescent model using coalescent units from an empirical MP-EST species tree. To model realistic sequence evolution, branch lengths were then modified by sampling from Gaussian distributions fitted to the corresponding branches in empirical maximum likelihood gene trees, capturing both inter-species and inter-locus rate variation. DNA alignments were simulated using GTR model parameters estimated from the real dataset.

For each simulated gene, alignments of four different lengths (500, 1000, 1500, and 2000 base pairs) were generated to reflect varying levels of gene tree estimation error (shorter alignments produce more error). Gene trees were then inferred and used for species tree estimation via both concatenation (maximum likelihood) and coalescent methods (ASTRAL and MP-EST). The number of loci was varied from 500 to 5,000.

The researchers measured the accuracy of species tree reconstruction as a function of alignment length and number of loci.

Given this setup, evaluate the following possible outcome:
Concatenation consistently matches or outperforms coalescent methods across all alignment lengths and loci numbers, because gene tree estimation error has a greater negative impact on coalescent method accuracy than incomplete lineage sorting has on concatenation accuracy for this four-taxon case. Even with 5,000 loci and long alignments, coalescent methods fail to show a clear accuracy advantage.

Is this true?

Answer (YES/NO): NO